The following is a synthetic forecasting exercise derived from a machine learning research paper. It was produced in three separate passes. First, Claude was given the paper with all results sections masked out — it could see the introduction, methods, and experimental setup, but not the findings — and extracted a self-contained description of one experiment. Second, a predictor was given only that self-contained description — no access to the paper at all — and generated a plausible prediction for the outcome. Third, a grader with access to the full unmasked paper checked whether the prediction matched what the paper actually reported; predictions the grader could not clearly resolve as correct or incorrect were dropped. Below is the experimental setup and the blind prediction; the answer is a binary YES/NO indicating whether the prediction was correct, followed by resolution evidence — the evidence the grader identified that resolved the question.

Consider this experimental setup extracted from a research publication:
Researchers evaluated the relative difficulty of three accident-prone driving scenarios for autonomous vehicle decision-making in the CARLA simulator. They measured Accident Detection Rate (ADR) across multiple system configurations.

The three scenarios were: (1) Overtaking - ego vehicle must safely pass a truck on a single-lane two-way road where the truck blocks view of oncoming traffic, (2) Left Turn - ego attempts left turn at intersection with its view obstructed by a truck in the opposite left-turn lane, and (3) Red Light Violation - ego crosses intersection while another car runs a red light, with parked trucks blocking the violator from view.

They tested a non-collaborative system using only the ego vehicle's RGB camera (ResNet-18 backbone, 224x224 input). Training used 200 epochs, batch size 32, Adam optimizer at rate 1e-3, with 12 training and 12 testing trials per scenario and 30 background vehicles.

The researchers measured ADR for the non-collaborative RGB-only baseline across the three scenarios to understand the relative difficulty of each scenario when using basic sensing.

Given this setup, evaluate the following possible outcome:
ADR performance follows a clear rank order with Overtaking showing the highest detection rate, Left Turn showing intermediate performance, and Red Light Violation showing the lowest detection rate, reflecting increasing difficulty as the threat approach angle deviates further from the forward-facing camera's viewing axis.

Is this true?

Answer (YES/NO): YES